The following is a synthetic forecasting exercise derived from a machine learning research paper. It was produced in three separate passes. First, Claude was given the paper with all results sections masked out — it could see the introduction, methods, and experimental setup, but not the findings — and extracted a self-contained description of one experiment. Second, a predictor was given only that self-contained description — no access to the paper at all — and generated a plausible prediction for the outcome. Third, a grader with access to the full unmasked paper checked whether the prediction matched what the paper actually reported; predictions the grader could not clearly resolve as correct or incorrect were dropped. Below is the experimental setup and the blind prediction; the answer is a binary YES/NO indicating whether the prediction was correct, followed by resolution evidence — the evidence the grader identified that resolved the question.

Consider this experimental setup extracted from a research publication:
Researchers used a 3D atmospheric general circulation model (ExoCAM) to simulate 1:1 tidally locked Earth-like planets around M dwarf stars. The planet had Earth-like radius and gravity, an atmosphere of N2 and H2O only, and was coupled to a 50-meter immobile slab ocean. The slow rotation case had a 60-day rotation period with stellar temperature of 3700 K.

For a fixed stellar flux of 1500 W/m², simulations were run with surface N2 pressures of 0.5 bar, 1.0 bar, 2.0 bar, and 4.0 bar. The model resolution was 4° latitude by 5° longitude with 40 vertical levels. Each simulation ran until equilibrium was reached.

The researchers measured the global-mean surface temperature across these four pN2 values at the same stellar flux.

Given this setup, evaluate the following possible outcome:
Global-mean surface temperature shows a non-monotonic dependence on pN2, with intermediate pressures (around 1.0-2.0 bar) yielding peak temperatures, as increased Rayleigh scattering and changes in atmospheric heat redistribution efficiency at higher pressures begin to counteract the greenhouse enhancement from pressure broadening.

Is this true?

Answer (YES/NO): NO